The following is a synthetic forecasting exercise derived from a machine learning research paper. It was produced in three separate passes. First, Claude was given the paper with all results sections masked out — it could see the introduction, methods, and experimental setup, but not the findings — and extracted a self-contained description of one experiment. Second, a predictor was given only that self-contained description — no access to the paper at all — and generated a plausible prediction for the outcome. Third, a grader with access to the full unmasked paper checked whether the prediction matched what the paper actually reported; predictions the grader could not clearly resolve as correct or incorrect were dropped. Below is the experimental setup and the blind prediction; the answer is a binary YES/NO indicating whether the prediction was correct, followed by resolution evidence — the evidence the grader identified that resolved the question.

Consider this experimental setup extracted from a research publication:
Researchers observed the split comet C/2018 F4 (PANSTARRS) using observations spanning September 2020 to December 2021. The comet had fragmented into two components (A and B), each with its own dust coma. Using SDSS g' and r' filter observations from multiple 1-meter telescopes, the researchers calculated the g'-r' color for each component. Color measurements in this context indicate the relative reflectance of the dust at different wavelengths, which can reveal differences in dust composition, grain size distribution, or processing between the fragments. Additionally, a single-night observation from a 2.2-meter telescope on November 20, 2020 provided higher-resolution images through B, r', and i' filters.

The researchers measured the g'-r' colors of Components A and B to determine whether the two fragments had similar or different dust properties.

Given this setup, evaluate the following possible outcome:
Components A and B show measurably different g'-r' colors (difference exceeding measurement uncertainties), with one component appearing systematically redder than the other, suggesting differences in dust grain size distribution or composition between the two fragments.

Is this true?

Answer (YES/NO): NO